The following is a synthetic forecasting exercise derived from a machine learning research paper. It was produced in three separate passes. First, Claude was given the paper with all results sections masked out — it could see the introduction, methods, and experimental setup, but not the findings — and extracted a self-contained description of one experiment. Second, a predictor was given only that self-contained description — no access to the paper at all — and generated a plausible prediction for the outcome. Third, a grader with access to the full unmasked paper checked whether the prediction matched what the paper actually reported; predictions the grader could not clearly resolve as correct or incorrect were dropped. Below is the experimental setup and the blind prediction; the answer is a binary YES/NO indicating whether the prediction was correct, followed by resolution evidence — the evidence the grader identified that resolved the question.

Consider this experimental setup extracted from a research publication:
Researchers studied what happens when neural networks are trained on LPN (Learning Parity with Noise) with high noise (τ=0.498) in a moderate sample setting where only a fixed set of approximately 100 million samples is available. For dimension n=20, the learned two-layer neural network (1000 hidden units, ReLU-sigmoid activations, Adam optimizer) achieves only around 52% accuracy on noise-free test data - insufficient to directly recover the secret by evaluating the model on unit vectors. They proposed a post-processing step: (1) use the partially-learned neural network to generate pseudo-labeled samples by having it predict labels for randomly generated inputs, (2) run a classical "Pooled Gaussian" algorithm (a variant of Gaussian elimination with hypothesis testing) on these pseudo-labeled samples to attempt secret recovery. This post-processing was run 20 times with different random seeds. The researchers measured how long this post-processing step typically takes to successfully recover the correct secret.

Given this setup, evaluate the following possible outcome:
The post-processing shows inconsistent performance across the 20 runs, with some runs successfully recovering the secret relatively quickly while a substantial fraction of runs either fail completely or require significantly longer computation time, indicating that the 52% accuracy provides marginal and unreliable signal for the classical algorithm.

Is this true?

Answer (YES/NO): NO